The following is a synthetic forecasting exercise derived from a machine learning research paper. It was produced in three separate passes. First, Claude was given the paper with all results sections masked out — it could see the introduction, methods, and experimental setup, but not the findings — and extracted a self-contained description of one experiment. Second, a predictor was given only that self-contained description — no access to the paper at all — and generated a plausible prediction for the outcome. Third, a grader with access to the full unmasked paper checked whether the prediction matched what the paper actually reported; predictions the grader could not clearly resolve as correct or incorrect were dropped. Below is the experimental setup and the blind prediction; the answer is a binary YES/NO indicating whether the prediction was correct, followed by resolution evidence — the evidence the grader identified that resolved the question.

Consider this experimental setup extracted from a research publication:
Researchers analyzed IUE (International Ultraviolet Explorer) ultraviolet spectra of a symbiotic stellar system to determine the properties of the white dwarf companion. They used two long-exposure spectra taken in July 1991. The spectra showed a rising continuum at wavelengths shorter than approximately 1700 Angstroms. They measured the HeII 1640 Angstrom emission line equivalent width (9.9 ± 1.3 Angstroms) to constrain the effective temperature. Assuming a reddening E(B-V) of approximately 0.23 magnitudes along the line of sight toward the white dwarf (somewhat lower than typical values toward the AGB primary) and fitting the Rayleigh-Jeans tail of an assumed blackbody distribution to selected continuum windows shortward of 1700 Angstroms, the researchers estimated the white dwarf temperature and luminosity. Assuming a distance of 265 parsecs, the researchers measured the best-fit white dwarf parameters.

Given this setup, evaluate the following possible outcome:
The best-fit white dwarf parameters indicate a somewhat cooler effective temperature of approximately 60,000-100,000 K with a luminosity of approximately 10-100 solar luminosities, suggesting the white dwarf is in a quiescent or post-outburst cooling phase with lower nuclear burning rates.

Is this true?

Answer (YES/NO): NO